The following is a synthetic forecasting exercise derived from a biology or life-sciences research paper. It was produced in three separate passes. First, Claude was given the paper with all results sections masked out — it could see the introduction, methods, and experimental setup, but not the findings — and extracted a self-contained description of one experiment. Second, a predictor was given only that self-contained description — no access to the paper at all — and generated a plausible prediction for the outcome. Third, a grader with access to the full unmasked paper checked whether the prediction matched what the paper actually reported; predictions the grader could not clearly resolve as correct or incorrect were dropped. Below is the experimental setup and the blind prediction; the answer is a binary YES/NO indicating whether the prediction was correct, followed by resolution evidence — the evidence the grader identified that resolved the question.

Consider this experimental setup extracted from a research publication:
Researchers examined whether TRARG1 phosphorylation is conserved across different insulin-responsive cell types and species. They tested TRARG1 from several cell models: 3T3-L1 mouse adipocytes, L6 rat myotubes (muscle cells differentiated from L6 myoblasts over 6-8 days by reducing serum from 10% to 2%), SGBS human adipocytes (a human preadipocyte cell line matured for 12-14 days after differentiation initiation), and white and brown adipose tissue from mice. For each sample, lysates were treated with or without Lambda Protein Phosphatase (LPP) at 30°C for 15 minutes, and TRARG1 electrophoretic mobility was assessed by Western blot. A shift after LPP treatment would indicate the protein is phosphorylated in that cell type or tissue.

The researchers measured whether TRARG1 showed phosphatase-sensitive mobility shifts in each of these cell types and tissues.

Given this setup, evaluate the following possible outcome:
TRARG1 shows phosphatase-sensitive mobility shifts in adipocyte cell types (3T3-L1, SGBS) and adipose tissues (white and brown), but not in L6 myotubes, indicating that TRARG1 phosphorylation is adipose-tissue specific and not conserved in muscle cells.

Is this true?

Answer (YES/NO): NO